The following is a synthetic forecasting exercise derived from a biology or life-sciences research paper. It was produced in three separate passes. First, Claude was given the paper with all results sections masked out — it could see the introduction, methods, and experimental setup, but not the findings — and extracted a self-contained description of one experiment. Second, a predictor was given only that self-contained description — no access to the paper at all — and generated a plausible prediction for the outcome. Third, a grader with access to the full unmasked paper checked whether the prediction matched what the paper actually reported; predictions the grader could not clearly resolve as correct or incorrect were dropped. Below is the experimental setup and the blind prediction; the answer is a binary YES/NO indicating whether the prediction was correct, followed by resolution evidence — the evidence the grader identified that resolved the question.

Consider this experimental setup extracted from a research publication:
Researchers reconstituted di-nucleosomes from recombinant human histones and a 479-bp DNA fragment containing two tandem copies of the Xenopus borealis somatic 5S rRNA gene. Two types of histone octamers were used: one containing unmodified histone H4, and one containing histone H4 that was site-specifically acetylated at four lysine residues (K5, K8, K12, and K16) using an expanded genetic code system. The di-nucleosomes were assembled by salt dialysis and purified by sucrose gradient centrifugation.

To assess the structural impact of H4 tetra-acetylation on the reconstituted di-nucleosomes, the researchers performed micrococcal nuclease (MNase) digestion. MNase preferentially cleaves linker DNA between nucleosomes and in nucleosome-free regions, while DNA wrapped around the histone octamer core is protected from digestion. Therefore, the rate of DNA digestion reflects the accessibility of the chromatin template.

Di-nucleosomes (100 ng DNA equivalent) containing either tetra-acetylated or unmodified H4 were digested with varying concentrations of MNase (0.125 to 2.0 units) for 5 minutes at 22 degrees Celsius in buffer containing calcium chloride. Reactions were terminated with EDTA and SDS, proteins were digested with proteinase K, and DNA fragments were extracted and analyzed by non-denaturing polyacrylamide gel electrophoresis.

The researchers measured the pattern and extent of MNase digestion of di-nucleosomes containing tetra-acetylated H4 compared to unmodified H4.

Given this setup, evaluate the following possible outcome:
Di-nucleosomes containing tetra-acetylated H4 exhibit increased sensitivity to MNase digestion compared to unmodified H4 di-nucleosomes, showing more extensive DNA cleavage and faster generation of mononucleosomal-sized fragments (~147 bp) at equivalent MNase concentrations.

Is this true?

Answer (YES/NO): NO